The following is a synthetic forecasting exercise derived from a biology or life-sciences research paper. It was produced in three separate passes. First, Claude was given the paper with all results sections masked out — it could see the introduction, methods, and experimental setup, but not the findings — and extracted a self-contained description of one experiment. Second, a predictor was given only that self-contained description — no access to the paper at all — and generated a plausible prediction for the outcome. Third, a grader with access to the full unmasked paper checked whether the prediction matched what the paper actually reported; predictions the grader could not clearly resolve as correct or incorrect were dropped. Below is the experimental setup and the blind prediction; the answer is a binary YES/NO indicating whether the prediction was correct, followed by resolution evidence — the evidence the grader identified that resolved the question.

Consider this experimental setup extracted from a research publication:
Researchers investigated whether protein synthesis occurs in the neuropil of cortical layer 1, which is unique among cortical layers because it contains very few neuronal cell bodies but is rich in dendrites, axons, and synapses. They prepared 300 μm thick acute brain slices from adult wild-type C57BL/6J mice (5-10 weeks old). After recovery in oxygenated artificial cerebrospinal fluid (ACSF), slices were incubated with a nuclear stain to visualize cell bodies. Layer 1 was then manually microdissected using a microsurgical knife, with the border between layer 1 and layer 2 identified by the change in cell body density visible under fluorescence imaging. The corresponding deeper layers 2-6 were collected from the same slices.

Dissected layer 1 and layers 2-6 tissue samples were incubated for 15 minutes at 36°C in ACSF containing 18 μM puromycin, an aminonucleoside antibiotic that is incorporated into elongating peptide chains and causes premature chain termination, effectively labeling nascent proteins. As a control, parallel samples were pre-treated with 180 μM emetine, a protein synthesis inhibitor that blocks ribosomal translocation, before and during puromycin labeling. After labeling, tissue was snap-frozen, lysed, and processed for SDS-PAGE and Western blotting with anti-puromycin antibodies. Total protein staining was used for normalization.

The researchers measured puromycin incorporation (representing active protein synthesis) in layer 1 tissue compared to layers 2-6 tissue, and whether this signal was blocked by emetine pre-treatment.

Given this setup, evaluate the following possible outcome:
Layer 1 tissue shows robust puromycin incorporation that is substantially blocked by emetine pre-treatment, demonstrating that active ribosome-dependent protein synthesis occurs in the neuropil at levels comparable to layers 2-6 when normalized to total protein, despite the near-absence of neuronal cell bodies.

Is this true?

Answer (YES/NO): YES